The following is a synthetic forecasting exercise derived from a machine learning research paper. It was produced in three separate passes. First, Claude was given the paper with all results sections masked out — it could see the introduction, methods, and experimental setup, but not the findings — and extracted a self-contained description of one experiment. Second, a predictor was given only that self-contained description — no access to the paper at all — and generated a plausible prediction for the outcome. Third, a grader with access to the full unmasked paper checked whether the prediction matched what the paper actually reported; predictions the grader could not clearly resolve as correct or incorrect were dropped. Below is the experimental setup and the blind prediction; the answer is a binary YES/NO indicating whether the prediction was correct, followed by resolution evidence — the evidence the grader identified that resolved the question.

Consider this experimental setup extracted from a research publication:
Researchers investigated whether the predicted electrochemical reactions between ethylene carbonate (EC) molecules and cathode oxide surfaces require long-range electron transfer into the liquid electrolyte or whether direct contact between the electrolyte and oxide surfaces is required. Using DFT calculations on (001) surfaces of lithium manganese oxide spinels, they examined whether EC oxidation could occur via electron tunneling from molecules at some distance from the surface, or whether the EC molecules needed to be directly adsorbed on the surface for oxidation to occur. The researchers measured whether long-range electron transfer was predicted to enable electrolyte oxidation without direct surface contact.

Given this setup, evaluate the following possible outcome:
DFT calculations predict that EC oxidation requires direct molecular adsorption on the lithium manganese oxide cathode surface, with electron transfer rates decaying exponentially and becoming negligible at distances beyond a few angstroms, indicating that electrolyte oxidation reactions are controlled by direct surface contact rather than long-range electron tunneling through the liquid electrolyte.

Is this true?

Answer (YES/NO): NO